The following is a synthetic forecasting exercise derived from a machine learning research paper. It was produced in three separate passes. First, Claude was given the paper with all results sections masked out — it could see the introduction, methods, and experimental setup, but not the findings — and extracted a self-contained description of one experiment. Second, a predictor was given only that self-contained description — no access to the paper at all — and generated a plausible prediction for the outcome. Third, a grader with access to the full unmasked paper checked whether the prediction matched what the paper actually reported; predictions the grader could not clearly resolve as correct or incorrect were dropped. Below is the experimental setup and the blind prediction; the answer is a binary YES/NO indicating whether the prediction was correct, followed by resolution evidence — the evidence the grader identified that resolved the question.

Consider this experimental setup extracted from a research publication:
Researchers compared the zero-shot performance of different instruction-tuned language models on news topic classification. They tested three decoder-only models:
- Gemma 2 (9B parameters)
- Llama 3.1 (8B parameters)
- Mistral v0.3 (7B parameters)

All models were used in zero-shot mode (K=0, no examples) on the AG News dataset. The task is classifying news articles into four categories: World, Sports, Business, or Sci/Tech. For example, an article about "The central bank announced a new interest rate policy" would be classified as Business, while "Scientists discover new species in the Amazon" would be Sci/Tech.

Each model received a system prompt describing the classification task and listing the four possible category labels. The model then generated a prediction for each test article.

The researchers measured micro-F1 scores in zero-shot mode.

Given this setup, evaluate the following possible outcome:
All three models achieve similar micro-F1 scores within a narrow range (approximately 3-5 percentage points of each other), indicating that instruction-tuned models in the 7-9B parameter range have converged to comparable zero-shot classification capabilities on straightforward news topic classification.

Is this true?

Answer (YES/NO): NO